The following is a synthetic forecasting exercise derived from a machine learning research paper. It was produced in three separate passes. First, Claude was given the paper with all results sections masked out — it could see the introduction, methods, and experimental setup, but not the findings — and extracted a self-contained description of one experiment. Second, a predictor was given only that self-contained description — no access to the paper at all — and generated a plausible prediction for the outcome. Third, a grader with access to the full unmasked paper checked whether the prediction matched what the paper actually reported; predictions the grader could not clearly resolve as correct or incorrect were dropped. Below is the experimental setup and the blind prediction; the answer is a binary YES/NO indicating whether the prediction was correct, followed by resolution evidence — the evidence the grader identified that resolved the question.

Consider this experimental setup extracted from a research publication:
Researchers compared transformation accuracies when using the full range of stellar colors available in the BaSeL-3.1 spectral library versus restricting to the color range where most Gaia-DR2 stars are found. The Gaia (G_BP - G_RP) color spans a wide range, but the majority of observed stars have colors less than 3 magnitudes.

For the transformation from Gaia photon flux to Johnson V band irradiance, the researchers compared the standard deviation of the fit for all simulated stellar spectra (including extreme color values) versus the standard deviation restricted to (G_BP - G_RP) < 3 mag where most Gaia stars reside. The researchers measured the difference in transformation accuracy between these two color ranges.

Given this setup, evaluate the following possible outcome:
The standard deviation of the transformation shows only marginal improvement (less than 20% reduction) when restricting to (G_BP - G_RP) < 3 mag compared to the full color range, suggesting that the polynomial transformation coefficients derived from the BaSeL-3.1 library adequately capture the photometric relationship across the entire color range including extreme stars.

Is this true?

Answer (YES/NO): NO